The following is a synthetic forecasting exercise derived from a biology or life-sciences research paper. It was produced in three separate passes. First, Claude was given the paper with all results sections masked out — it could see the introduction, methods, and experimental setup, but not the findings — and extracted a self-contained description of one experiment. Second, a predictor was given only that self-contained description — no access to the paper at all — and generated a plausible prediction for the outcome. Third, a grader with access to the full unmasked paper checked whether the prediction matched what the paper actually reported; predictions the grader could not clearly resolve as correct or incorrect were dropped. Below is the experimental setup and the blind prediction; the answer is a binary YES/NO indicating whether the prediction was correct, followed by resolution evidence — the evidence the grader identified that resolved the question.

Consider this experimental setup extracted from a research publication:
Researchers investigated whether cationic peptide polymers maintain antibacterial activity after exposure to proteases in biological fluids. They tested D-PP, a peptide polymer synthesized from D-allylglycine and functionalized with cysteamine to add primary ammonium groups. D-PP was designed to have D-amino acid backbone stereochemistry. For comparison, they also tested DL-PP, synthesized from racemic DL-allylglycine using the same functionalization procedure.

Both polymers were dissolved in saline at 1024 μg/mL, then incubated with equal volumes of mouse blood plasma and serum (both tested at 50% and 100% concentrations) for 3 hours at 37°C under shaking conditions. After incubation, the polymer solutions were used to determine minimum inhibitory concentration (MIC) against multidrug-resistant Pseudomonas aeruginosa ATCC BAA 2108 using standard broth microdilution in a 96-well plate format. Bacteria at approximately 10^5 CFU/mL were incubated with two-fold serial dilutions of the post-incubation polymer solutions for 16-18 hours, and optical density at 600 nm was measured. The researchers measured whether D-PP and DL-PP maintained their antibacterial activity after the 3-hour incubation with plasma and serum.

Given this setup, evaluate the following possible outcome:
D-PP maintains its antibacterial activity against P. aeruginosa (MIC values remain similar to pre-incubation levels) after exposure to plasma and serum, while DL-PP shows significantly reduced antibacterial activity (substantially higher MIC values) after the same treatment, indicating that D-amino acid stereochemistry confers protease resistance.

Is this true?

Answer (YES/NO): NO